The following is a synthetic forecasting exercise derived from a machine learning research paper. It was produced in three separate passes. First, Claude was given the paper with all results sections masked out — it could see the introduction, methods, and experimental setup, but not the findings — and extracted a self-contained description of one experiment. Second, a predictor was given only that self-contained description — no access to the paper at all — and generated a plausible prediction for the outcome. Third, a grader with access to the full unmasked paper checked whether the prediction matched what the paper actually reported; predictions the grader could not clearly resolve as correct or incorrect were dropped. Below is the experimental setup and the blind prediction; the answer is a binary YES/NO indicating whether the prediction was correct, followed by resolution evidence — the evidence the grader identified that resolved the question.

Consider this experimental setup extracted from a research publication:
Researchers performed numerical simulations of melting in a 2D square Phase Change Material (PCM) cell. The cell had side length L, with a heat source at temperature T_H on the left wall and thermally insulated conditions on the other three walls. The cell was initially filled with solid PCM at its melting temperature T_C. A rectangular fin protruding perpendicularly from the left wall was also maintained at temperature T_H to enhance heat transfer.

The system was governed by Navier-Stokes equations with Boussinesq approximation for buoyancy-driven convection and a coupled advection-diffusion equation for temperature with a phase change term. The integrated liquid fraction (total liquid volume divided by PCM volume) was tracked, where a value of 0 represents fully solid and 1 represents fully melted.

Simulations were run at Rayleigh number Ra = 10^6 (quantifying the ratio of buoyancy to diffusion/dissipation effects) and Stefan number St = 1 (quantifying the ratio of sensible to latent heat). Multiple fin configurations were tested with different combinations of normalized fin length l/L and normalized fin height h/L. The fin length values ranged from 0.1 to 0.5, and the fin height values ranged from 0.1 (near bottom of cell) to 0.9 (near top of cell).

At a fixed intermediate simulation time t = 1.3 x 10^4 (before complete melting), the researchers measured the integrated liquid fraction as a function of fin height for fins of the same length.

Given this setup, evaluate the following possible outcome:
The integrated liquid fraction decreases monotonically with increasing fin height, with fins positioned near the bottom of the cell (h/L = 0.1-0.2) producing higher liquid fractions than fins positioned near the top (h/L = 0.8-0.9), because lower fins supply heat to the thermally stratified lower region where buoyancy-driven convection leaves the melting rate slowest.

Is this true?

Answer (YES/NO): NO